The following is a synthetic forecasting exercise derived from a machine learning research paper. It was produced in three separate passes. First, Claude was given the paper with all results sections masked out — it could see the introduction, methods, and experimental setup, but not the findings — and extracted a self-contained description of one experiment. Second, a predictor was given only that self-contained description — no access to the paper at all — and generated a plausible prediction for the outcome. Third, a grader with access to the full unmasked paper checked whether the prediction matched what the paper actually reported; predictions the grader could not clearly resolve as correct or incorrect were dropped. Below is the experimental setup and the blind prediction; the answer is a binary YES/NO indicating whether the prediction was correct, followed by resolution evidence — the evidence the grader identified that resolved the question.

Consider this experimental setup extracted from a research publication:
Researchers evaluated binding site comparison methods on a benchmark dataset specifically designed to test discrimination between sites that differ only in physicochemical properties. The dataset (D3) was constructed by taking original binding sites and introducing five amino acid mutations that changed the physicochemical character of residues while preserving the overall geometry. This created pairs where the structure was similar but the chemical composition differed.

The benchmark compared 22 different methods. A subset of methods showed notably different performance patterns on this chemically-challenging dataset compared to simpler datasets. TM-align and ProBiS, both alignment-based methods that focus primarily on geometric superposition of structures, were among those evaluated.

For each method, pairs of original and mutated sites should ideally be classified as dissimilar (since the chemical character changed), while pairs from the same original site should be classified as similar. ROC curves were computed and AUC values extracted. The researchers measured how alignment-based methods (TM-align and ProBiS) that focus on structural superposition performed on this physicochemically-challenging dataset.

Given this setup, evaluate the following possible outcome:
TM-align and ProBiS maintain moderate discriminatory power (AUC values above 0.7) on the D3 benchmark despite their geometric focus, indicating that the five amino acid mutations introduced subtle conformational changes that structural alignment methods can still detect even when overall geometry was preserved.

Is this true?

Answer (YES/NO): NO